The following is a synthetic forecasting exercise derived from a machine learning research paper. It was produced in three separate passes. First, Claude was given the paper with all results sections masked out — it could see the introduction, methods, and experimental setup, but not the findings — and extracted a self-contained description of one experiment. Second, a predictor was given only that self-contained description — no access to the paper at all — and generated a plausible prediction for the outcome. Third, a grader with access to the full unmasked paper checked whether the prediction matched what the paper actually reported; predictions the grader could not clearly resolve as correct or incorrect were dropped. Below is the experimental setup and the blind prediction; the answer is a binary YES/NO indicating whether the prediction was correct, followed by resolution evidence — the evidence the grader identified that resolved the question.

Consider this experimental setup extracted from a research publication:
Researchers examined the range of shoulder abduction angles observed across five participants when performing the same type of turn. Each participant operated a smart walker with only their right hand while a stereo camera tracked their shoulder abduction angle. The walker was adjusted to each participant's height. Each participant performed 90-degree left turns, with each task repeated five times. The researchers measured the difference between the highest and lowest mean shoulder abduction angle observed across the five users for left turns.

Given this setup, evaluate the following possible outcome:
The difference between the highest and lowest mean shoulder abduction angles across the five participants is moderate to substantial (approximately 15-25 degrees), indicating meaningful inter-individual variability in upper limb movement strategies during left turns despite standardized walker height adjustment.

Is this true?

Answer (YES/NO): NO